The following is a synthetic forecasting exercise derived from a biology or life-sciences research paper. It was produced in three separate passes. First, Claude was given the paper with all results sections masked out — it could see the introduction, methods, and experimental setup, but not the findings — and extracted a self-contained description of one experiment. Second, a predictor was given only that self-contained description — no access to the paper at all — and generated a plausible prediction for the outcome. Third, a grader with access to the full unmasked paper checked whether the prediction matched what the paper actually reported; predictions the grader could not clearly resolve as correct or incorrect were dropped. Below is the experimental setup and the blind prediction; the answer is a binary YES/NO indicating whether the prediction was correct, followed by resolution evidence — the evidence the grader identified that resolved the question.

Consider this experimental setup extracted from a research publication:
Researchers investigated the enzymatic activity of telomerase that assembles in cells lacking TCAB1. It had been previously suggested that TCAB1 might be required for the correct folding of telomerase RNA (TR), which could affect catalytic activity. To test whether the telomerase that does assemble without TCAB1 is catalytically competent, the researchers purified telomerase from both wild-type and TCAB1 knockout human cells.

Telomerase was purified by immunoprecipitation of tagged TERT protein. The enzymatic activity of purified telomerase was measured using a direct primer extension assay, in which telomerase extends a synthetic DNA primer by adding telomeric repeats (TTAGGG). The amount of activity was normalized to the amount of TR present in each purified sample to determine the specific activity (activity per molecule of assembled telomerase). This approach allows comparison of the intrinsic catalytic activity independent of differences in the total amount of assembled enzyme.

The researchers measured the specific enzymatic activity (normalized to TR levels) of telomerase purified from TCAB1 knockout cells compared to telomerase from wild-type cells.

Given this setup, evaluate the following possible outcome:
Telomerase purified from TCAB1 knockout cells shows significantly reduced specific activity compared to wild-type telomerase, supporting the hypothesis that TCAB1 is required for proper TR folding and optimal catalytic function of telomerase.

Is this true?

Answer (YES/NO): NO